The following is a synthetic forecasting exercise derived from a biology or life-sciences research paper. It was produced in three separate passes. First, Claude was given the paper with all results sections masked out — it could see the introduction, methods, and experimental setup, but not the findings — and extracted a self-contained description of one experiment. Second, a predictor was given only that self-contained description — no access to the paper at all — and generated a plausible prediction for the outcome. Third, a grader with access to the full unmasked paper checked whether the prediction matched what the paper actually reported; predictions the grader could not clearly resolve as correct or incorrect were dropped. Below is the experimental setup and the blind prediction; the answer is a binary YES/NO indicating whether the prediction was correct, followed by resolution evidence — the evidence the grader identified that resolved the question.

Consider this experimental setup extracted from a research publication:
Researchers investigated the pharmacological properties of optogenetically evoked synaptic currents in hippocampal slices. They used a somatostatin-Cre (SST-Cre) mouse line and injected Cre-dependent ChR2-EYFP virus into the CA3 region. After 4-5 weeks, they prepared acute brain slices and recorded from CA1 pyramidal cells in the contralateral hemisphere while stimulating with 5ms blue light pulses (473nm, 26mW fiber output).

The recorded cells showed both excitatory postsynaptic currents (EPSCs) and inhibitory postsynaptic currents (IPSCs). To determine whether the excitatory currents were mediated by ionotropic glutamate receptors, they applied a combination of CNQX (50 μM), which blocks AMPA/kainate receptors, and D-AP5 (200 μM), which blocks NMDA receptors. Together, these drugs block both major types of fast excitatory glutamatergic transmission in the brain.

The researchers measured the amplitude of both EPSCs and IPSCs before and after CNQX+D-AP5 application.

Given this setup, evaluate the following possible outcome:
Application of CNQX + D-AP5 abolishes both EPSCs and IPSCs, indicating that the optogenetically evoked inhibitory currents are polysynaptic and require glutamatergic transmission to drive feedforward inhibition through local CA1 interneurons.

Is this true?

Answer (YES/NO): YES